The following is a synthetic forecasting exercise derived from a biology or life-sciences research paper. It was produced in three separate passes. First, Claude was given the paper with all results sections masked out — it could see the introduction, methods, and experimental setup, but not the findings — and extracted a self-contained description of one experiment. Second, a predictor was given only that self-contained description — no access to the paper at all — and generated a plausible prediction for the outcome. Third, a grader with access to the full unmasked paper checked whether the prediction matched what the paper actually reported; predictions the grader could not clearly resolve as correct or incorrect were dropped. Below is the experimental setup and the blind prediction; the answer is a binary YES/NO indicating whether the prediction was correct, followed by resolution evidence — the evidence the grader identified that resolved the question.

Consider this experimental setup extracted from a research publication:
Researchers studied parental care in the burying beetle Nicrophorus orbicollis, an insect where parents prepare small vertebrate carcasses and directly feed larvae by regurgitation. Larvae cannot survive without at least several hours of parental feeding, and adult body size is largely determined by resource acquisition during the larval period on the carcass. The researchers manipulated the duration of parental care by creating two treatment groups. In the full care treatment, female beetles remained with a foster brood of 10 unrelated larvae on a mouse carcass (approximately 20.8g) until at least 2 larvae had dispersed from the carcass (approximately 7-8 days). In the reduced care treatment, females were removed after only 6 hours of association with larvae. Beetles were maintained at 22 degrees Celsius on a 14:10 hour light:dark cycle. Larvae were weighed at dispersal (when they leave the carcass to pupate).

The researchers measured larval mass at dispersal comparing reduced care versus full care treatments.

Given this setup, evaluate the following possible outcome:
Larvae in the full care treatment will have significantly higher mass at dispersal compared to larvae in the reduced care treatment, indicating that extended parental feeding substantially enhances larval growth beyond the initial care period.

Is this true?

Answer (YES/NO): YES